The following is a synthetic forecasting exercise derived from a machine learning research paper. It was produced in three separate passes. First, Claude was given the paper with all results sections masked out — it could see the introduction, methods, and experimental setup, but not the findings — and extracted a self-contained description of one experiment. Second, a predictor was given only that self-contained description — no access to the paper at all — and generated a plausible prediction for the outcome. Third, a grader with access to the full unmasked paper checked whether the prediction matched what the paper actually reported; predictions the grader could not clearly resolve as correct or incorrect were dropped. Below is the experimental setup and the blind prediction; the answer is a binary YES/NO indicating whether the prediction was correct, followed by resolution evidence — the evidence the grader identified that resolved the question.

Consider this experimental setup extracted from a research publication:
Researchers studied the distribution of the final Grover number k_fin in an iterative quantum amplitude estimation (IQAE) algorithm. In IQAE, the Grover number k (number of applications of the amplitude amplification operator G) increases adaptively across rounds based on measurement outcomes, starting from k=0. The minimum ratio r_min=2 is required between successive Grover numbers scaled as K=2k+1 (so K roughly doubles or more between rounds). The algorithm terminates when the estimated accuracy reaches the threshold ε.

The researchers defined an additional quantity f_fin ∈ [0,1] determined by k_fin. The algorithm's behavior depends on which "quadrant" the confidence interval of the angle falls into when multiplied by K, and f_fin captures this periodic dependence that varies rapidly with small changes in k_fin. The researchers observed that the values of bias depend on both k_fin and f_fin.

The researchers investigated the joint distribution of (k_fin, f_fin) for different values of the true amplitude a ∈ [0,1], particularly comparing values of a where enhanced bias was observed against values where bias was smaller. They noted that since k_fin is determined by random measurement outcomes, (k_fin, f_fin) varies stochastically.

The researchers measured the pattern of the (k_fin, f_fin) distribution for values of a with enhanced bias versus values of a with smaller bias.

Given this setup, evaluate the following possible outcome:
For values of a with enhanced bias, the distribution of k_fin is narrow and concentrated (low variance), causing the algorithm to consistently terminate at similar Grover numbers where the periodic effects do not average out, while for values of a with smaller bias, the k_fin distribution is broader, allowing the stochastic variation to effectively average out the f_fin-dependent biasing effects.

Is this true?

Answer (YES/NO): NO